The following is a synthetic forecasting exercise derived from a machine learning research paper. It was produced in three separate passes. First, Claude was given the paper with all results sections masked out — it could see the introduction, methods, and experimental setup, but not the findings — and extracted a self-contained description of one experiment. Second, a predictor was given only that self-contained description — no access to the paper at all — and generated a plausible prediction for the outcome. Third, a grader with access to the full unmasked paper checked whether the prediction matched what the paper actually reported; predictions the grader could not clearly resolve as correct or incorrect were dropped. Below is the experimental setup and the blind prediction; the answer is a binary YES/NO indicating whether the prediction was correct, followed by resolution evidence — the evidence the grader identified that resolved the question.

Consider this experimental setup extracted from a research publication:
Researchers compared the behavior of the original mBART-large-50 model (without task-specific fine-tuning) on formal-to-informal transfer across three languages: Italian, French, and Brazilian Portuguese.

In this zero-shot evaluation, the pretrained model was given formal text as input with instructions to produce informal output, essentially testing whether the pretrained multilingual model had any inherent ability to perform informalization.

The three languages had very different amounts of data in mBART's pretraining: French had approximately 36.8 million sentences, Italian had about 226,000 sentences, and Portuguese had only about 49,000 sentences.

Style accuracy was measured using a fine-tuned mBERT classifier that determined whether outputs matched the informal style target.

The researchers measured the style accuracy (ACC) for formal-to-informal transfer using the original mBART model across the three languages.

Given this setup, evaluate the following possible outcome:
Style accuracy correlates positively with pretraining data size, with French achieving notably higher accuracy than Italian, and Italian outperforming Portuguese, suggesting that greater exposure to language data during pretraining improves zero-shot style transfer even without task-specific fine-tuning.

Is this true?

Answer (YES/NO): NO